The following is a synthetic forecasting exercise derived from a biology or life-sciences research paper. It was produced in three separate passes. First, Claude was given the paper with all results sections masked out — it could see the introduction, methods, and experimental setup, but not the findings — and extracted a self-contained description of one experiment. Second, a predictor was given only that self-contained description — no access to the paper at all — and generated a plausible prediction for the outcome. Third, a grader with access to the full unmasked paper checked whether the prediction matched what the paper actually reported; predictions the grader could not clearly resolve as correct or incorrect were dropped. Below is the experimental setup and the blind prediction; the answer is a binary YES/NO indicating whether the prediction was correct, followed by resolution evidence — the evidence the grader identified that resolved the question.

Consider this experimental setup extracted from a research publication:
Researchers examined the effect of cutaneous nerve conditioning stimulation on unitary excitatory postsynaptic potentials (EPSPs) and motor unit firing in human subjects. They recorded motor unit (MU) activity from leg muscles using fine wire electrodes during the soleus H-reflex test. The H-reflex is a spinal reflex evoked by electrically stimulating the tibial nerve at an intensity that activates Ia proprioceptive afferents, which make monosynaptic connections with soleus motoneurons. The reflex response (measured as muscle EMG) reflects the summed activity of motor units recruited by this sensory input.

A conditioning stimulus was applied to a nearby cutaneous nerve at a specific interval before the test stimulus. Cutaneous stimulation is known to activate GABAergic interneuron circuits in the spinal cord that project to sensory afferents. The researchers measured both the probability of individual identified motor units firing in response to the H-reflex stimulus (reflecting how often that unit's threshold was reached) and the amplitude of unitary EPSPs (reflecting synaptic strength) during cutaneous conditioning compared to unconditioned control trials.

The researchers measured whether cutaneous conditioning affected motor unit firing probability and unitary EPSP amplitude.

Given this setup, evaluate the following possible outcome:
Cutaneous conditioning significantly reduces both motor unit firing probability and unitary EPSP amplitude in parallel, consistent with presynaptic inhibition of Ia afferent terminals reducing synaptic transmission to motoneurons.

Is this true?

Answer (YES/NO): NO